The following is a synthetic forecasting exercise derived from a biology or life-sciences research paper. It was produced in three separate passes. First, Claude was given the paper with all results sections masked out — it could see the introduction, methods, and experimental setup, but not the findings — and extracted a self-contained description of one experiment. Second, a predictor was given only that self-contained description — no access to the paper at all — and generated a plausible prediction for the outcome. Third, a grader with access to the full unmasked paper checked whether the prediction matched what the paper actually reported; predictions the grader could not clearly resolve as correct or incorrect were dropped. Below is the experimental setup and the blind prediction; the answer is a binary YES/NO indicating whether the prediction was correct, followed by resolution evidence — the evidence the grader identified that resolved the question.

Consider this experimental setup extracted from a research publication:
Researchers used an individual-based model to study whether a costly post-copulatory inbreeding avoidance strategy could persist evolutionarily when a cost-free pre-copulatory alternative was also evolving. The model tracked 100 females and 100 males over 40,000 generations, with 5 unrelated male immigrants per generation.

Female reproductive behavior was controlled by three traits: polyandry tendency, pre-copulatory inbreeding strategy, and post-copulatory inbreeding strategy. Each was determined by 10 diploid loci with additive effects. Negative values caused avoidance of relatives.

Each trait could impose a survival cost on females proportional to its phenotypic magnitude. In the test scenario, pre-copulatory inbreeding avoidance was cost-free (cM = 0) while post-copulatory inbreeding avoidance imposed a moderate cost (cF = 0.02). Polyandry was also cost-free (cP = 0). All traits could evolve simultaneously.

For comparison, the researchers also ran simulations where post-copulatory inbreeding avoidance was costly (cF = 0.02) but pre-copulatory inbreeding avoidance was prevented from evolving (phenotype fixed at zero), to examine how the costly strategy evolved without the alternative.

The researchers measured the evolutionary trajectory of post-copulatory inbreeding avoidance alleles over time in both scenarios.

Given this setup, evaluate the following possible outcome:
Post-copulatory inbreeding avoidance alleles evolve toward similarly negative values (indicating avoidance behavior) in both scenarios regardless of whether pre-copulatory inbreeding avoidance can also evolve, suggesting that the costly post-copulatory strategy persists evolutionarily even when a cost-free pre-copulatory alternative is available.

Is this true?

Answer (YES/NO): NO